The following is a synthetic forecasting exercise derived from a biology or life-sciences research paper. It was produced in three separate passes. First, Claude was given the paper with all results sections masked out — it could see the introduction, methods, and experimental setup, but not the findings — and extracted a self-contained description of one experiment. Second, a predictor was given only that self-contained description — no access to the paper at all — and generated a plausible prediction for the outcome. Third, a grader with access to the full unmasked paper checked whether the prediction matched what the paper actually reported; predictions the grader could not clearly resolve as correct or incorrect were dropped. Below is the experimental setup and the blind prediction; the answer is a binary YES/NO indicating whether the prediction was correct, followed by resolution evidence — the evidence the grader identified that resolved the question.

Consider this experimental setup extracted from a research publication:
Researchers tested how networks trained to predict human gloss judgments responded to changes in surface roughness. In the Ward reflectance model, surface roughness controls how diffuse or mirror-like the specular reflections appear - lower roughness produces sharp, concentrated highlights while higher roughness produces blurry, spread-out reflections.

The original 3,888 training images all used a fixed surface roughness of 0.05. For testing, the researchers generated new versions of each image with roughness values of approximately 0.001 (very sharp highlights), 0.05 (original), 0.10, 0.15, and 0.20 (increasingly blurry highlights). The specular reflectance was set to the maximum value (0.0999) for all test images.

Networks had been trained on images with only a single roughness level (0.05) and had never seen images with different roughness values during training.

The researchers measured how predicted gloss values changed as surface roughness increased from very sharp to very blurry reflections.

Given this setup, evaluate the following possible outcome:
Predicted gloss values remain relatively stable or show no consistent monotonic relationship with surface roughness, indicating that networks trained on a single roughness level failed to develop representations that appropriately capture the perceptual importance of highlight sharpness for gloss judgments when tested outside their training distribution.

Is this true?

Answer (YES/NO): NO